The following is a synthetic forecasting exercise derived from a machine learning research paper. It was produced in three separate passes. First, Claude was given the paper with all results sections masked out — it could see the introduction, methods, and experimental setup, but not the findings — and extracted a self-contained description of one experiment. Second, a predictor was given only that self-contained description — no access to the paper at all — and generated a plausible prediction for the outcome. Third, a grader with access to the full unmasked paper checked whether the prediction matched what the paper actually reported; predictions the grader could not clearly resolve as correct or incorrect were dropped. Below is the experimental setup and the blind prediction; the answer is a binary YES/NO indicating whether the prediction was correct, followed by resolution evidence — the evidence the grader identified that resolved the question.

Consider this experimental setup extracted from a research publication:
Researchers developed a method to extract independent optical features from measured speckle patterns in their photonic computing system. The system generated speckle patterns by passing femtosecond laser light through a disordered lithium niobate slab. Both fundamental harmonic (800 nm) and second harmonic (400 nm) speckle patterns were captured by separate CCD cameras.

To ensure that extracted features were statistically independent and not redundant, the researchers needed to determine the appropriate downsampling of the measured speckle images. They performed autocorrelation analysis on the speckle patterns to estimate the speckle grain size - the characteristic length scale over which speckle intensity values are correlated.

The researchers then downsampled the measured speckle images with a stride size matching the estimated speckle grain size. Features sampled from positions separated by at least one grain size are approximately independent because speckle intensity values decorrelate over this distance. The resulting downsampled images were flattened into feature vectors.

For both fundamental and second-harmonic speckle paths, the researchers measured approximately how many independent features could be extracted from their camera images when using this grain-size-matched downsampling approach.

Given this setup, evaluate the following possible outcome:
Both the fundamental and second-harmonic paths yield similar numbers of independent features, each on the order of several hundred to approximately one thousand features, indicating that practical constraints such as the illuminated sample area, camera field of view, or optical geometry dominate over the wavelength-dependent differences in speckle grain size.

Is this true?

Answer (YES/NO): NO